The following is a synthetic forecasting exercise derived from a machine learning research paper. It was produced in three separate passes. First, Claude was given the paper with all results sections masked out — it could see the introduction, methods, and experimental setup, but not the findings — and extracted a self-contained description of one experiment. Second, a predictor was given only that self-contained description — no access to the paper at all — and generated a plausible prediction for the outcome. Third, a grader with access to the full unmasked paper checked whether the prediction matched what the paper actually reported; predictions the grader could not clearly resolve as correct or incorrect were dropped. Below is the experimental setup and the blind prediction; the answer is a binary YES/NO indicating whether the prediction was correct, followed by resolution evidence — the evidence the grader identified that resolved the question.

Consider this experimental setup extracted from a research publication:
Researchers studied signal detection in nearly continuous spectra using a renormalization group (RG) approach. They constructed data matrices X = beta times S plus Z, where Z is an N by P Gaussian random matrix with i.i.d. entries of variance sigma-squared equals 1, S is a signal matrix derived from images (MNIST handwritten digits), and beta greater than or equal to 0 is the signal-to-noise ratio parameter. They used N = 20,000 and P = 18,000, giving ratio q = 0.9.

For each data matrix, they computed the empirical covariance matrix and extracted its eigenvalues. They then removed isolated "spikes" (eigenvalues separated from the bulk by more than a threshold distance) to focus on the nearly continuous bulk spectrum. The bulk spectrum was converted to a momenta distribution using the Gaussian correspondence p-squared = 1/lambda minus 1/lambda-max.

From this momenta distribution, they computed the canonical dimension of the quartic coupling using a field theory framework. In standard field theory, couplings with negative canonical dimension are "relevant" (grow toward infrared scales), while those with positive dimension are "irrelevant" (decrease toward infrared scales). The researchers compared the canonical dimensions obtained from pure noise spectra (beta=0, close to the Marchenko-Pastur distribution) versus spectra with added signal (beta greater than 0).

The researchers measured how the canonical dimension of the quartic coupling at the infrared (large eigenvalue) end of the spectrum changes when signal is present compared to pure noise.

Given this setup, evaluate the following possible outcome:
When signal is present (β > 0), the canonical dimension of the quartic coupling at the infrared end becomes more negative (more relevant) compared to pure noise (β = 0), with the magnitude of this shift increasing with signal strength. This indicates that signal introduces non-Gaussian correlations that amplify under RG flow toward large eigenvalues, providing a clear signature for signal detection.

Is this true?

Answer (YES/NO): NO